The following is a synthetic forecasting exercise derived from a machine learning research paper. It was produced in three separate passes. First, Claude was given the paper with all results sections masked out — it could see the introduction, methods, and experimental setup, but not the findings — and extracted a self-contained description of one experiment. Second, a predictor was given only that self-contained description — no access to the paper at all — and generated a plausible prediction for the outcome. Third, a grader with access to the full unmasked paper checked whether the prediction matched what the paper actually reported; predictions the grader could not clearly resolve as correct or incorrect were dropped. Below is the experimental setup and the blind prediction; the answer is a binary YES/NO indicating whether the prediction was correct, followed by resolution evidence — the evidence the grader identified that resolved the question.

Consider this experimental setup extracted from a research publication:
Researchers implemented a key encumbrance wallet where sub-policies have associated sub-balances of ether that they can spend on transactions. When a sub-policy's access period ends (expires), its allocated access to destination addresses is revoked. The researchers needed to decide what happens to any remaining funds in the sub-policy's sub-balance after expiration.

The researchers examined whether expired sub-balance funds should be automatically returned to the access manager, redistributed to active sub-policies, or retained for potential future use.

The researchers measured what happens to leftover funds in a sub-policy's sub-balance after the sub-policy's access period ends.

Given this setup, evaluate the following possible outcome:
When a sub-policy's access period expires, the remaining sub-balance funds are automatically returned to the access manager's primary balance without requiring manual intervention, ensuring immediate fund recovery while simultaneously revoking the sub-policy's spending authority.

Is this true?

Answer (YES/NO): NO